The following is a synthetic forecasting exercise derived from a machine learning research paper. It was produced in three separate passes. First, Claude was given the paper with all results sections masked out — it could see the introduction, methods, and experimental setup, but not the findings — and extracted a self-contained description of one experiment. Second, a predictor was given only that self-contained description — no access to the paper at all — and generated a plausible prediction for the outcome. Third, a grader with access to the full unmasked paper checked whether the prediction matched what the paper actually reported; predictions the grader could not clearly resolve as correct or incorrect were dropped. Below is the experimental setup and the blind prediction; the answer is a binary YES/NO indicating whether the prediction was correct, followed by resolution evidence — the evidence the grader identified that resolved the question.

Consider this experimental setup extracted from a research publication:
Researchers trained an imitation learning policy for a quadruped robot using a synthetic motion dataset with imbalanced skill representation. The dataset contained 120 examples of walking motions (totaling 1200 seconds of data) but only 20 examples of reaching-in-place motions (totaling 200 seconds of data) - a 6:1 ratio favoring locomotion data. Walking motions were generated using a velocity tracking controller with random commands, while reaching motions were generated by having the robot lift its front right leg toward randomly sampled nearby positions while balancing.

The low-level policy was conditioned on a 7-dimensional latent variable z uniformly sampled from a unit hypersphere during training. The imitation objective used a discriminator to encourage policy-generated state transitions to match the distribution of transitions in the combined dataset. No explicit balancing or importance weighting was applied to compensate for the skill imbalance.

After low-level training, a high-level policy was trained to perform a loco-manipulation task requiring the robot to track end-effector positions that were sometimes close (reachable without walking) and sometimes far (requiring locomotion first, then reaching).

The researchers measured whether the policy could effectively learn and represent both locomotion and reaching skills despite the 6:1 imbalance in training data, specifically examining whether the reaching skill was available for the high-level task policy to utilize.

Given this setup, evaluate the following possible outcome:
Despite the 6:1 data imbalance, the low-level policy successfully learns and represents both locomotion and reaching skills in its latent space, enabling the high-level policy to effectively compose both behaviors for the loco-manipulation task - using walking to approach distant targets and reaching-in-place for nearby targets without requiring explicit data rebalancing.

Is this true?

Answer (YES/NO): YES